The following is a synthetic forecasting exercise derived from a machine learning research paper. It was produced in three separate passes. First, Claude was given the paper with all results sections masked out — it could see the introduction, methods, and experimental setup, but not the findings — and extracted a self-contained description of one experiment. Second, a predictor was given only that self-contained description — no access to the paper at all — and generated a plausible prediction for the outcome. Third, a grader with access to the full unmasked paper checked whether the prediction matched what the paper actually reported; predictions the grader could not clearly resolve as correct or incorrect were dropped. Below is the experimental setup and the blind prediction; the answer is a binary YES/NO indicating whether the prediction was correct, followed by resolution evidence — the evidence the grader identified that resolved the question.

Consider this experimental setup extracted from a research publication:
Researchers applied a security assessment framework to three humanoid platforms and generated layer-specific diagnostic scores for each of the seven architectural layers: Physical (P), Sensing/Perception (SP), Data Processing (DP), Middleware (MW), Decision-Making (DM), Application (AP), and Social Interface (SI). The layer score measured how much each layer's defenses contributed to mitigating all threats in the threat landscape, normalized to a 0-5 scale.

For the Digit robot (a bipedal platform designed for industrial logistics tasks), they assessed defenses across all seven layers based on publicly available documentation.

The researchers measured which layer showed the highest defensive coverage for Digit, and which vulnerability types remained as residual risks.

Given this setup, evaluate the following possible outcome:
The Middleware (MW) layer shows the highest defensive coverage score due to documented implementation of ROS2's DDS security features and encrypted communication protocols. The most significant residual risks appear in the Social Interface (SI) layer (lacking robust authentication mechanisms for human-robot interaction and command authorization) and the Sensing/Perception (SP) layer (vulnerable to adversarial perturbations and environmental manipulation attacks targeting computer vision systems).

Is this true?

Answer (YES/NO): NO